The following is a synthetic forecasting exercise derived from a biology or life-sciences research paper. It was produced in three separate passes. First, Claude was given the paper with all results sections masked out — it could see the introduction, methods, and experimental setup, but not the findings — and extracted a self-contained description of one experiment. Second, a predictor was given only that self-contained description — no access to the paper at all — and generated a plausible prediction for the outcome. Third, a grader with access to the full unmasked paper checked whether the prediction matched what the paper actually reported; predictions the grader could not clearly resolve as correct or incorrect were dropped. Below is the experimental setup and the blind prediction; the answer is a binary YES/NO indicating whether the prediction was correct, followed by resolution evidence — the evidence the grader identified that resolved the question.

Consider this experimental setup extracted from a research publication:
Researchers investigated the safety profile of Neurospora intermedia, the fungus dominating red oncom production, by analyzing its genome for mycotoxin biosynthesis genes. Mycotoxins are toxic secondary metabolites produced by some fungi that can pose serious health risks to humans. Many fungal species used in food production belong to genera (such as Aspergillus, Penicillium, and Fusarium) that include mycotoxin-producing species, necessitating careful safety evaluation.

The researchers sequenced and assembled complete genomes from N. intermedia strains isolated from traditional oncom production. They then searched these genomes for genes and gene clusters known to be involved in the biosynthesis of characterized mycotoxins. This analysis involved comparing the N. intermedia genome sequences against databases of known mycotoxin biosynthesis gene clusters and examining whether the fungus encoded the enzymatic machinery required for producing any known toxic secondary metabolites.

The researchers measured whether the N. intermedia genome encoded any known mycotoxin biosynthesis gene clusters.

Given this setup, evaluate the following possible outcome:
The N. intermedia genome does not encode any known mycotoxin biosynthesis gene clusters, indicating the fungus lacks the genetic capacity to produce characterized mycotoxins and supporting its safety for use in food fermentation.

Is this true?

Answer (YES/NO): YES